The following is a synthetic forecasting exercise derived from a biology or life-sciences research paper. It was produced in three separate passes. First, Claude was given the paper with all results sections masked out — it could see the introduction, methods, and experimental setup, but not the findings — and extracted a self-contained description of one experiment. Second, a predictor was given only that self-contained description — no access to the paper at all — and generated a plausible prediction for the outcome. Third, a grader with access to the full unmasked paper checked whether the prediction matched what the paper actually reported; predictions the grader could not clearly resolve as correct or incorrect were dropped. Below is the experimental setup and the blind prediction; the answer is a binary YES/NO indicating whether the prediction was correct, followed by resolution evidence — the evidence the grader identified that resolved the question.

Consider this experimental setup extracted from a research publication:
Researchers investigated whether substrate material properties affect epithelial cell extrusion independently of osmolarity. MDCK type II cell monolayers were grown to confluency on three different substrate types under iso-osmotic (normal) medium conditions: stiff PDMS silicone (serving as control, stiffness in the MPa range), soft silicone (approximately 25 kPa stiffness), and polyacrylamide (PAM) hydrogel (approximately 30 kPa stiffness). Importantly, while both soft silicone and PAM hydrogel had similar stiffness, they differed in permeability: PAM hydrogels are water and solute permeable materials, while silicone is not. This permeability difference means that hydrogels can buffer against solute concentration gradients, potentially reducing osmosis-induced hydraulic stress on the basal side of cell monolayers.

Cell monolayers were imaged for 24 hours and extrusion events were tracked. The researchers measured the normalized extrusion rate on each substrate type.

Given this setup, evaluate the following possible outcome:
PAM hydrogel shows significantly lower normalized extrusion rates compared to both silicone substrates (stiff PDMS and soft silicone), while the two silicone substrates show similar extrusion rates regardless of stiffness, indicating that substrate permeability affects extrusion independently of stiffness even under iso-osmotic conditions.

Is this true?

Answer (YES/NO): NO